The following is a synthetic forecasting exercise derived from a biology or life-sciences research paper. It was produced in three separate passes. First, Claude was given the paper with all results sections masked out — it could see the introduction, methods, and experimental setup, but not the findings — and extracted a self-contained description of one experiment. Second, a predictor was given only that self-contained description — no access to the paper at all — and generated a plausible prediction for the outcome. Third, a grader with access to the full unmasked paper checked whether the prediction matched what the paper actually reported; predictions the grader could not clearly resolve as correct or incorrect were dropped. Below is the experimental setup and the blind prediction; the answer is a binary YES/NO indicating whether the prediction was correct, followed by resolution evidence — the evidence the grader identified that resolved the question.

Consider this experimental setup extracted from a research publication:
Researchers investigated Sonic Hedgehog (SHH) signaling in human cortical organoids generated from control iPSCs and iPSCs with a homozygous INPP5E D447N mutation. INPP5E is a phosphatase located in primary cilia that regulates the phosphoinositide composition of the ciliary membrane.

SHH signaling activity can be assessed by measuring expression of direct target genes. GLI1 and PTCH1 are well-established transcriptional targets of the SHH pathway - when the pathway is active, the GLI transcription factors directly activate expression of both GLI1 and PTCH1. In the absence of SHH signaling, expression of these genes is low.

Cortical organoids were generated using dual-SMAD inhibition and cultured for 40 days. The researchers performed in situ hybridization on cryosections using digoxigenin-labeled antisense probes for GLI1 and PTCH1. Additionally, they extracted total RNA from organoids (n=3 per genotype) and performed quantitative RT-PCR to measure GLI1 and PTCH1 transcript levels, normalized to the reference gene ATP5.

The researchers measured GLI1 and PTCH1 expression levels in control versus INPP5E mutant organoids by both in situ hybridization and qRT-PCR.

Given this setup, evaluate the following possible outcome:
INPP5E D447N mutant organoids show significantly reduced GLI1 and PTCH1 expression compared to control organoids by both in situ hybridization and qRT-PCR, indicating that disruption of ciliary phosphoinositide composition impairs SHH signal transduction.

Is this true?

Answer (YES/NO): NO